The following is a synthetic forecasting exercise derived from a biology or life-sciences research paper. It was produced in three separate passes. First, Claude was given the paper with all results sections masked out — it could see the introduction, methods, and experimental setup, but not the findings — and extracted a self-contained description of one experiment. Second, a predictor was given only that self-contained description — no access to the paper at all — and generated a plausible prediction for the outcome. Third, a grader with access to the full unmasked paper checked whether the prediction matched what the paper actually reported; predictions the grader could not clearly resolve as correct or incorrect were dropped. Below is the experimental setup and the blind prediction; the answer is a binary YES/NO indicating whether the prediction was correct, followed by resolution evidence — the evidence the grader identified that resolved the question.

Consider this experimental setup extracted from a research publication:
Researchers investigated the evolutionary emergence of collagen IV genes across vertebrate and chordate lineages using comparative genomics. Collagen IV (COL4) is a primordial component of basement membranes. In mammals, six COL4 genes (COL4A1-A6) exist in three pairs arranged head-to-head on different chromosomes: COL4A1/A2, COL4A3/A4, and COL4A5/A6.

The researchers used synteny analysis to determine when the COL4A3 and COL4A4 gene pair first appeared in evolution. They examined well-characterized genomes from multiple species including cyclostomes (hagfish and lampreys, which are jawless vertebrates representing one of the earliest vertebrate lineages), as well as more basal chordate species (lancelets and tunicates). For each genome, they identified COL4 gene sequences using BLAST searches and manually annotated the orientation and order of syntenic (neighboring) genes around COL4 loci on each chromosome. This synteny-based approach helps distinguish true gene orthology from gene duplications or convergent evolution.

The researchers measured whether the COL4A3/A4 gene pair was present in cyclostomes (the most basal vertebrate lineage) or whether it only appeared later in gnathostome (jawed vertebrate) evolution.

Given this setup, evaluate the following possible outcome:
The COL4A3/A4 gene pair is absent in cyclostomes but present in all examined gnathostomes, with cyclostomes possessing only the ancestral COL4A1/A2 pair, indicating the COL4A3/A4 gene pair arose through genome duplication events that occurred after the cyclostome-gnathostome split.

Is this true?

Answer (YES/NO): NO